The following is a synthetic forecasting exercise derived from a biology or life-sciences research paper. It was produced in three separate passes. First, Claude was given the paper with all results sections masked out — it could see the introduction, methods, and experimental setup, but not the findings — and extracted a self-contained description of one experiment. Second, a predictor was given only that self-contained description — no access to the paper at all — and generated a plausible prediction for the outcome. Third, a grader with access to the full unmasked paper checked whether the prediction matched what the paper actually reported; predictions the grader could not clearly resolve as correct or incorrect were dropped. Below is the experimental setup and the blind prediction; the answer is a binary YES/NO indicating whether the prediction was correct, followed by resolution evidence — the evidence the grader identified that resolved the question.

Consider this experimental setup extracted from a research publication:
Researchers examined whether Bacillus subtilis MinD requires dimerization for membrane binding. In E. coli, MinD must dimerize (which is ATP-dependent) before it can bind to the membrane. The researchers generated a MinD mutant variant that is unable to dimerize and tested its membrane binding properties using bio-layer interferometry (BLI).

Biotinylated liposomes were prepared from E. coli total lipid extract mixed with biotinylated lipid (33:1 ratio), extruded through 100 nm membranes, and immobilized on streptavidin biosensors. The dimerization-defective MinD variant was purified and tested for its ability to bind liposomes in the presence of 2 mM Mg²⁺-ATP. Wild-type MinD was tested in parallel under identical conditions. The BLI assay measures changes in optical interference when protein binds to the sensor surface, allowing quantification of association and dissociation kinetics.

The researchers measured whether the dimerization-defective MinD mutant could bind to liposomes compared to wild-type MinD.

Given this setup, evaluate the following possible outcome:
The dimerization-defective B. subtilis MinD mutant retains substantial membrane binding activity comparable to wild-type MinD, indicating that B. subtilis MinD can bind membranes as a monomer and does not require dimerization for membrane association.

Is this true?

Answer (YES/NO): YES